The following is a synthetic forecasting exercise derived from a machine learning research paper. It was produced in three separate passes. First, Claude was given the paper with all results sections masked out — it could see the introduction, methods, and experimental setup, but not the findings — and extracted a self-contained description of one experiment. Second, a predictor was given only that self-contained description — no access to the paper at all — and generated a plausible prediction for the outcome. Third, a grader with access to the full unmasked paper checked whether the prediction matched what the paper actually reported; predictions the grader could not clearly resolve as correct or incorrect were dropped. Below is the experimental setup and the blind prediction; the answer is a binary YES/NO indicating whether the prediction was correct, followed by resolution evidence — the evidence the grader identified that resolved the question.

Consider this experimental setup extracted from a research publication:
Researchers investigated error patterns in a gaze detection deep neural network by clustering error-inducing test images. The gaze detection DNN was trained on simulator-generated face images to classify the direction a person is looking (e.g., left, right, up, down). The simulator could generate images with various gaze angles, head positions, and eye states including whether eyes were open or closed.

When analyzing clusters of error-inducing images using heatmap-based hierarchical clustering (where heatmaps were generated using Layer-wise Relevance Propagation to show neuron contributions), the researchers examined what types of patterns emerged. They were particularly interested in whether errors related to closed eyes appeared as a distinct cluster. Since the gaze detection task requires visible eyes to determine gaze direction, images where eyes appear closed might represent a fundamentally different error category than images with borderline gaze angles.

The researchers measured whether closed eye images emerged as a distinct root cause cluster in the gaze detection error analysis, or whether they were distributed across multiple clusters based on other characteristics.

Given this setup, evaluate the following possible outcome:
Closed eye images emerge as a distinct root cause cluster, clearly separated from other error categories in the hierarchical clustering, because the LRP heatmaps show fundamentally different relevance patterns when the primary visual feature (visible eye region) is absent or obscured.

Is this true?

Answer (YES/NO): YES